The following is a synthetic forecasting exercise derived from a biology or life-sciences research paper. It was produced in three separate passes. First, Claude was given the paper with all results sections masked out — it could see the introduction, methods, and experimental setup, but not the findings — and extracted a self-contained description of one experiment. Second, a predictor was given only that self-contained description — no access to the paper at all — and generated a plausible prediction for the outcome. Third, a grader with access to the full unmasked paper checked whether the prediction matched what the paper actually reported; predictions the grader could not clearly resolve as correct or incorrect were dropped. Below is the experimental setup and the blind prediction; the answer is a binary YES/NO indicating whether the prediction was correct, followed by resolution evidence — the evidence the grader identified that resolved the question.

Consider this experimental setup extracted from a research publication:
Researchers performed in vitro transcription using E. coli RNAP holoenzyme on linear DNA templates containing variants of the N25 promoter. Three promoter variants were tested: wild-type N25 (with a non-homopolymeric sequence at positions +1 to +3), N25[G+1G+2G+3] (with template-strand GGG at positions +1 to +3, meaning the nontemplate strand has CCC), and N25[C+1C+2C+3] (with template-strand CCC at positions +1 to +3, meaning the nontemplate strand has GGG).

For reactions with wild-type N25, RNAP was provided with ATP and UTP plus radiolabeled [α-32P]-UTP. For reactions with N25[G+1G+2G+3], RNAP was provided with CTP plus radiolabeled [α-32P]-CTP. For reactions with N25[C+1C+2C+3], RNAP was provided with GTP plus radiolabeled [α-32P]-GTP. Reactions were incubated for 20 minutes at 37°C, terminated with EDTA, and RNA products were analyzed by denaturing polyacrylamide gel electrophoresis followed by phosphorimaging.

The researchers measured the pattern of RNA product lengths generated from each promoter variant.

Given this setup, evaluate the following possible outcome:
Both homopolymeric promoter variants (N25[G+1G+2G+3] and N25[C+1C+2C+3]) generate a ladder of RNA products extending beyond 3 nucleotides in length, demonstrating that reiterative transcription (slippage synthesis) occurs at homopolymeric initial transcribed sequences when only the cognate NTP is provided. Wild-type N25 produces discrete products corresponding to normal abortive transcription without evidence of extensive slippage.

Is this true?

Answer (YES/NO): YES